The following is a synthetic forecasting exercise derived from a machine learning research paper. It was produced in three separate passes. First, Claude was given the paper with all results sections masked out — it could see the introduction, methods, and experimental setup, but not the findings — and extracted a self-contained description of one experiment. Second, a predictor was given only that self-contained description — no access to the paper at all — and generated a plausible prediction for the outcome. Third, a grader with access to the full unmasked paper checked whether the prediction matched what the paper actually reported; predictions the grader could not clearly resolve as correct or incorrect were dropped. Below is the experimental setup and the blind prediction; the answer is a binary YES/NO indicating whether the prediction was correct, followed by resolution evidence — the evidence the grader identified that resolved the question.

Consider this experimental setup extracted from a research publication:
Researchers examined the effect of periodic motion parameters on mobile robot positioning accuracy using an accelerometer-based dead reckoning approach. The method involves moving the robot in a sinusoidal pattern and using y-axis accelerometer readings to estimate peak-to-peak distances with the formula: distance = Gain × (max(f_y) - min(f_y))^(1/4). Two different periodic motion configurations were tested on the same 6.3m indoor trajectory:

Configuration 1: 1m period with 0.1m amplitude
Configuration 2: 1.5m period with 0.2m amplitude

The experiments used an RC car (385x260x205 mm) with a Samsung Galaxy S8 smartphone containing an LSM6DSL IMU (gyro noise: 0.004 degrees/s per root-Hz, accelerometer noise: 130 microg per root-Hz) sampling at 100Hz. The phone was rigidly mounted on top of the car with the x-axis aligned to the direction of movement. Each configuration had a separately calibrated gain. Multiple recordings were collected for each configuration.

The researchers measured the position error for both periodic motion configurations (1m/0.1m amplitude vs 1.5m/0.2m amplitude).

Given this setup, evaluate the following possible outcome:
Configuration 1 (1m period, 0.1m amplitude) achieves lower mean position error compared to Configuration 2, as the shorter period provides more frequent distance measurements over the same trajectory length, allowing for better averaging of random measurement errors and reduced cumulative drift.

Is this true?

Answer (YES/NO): YES